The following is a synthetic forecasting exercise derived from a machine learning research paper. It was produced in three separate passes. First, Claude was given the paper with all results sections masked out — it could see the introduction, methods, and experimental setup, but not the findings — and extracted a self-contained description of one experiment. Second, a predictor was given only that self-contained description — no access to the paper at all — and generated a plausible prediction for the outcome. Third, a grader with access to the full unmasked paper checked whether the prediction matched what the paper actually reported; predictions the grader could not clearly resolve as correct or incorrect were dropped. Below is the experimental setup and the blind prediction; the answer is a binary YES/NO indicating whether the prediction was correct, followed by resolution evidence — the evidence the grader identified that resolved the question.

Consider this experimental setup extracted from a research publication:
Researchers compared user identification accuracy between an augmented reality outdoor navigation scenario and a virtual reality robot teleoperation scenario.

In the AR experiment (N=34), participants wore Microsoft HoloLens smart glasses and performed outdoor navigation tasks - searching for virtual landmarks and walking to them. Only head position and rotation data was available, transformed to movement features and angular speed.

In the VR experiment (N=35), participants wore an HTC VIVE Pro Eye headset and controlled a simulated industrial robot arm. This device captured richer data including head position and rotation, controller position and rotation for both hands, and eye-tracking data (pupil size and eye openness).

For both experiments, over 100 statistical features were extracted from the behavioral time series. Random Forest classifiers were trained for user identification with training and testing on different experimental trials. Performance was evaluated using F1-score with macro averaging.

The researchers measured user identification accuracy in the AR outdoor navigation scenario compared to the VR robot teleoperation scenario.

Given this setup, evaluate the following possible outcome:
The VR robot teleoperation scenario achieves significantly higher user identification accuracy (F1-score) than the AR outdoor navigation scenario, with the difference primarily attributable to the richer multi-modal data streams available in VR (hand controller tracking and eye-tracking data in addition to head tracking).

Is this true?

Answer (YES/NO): YES